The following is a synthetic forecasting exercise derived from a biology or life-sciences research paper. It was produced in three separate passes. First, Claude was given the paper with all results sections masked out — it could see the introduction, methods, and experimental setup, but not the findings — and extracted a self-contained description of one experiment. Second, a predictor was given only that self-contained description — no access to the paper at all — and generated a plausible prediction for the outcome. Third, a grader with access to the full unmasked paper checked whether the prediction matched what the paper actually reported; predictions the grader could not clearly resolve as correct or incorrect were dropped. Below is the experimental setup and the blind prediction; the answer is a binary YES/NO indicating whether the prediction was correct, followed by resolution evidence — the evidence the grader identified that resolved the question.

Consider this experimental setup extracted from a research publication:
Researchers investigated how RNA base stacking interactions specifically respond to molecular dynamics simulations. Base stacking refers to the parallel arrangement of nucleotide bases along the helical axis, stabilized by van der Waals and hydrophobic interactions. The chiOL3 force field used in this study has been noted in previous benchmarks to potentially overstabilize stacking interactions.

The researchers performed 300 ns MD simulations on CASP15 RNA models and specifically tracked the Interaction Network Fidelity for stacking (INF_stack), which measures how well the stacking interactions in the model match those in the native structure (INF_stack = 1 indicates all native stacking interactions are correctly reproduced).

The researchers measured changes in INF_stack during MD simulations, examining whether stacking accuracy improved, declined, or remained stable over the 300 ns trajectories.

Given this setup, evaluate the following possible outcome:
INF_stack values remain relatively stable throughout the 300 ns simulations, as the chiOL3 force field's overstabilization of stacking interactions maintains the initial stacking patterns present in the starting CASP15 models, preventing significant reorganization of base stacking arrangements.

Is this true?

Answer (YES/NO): YES